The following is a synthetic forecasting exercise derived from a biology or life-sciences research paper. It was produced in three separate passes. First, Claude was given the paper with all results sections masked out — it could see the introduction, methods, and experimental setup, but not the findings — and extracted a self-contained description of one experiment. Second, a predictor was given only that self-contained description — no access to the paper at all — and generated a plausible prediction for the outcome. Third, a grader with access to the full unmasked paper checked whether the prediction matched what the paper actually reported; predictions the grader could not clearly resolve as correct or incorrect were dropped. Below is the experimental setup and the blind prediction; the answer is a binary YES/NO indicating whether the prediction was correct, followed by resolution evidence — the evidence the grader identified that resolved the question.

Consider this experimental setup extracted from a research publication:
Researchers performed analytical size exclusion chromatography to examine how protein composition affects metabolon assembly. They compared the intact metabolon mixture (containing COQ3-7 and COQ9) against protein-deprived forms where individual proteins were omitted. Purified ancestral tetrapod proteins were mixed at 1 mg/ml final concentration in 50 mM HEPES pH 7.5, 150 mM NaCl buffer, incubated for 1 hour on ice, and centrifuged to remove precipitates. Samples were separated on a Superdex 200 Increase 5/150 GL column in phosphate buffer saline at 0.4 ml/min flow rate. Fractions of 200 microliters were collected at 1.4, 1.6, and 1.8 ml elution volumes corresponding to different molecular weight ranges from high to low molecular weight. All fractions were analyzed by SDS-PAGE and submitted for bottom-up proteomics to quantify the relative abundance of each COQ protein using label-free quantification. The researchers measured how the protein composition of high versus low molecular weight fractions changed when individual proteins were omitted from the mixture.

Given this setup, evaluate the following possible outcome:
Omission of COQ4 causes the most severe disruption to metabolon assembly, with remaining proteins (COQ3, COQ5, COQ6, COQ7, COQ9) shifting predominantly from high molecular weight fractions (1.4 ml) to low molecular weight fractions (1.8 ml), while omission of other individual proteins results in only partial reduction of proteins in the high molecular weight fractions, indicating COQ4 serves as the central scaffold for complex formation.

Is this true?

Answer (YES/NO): NO